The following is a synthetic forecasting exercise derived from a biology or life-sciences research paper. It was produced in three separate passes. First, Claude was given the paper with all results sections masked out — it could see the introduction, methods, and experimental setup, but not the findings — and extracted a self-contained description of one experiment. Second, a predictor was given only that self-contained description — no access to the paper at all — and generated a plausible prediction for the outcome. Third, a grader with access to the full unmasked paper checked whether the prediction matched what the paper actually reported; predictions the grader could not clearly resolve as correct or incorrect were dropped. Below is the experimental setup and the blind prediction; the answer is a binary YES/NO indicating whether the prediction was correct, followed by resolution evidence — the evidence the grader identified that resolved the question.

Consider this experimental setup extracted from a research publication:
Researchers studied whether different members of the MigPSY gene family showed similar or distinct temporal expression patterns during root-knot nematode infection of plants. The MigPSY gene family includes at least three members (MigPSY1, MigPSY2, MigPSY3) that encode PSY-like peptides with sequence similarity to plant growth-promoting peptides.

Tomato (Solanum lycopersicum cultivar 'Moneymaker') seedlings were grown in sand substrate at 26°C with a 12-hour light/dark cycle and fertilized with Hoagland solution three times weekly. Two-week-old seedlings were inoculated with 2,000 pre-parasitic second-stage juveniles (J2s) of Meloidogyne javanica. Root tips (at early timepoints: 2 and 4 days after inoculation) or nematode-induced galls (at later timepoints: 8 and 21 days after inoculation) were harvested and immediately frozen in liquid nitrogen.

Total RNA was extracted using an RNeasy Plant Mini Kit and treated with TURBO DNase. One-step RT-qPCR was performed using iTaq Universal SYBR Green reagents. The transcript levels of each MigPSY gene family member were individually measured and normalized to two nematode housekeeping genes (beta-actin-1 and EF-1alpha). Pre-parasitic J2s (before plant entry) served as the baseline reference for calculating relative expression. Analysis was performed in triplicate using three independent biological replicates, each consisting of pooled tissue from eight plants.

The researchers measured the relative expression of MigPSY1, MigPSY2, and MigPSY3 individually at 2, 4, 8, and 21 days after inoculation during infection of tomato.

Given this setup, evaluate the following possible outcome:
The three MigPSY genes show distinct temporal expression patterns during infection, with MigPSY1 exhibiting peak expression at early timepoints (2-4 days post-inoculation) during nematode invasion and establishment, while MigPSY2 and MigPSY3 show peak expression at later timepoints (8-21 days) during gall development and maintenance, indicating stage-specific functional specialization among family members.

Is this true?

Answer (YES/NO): NO